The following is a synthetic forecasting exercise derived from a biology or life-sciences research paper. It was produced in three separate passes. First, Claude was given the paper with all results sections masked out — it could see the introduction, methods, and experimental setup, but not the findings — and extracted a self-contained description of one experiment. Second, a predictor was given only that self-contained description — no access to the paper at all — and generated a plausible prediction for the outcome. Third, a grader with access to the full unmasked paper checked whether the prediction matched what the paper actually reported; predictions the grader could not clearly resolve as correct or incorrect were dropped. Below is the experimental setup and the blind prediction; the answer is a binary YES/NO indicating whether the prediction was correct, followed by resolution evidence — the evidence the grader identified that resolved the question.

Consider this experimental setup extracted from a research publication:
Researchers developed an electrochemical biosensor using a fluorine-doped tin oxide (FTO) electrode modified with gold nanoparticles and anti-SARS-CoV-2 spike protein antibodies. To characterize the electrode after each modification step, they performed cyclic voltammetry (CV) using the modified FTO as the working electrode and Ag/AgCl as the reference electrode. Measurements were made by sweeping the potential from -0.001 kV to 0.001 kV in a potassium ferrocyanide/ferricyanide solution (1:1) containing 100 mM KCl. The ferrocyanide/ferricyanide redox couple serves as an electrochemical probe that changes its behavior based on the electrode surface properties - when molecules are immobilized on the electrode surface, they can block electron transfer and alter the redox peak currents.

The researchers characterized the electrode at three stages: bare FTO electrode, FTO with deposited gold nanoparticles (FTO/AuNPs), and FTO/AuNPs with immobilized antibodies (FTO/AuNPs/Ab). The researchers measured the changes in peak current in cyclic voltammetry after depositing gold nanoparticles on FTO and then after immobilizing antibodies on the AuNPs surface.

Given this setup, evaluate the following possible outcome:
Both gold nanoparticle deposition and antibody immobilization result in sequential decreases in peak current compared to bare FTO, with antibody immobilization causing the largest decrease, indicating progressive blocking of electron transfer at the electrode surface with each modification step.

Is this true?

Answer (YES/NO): NO